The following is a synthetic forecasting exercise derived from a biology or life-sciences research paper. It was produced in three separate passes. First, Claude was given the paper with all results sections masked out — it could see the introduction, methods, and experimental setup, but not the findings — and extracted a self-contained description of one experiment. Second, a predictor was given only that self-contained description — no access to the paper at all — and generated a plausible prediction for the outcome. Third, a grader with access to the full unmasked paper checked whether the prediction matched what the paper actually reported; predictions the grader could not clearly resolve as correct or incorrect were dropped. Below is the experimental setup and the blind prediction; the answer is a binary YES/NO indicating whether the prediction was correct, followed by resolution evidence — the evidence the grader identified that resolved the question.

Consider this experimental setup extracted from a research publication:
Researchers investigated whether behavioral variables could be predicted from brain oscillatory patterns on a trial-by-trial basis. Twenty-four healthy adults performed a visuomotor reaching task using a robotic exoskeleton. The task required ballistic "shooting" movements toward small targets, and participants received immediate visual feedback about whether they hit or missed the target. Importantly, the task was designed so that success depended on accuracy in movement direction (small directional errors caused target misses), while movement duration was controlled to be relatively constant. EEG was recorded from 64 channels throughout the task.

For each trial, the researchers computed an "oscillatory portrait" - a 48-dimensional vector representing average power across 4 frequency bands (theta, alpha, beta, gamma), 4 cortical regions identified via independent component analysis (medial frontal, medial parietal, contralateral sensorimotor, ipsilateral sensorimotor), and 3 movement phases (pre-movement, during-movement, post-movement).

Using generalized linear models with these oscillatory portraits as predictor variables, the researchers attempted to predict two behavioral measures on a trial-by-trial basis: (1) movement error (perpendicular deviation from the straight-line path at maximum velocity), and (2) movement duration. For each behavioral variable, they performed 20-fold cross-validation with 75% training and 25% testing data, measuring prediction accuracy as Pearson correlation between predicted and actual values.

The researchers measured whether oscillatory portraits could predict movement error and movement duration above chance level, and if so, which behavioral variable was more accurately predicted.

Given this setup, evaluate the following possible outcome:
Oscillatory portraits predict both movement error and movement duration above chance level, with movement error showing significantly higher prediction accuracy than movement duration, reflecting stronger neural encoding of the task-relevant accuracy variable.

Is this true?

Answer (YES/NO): NO